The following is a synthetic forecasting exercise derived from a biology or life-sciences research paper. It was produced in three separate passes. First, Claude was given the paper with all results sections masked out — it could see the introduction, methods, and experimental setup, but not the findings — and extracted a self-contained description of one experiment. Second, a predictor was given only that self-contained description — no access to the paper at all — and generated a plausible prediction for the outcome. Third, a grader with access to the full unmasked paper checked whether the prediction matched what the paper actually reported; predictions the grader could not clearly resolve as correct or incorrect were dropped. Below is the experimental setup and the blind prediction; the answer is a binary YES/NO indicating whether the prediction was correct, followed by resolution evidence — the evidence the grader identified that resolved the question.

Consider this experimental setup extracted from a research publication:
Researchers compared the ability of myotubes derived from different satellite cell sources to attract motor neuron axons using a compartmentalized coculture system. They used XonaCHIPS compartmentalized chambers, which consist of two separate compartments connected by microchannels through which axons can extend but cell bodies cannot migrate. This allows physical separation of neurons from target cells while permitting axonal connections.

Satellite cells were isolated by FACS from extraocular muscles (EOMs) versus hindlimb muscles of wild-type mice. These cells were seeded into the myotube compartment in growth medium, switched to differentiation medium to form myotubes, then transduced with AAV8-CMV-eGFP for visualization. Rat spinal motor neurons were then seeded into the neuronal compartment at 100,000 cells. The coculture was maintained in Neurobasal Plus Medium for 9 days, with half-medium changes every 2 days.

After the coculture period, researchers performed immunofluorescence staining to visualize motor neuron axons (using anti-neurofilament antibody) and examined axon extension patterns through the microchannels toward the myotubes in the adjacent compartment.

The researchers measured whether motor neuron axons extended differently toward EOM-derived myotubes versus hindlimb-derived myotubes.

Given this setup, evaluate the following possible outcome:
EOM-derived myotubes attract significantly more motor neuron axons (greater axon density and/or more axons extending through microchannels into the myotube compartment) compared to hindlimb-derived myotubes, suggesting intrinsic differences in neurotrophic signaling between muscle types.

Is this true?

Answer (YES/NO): YES